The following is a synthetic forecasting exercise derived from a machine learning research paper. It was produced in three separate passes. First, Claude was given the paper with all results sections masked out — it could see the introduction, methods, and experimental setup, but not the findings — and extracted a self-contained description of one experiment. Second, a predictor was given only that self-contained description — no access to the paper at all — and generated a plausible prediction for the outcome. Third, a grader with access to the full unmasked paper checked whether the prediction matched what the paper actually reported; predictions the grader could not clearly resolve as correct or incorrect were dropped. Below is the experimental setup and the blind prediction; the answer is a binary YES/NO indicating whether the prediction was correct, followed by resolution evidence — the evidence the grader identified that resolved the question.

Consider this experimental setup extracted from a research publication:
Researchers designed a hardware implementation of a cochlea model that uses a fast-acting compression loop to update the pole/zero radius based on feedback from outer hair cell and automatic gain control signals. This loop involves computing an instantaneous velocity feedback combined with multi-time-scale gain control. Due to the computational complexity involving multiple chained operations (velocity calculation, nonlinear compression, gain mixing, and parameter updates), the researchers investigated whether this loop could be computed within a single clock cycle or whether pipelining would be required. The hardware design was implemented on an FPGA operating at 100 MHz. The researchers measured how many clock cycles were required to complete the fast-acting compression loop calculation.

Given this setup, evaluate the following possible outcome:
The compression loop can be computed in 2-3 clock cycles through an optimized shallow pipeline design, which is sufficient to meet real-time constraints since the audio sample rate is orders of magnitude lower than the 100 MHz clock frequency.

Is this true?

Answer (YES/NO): NO